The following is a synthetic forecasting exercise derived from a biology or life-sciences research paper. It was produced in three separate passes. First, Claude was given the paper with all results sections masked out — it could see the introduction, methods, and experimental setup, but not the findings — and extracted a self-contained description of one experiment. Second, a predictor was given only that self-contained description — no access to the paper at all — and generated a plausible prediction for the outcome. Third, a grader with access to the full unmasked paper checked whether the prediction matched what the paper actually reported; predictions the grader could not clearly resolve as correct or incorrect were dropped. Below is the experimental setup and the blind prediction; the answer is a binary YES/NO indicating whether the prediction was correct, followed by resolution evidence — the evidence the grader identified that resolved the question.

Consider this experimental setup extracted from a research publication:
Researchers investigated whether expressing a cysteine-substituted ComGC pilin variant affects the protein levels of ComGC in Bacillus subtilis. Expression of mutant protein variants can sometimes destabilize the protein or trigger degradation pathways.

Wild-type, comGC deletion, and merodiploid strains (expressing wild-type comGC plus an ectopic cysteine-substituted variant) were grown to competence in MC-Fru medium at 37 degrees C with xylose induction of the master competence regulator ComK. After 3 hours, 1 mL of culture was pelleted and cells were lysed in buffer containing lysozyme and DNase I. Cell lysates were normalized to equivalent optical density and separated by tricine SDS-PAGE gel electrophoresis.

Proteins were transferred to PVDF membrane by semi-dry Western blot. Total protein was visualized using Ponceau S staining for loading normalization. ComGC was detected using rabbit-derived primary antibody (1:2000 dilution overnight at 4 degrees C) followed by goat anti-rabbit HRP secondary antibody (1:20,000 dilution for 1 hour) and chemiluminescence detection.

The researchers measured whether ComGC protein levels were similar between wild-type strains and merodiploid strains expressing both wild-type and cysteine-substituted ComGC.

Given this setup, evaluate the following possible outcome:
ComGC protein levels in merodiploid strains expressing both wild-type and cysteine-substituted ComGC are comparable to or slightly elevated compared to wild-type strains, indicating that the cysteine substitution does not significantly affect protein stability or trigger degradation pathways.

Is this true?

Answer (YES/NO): NO